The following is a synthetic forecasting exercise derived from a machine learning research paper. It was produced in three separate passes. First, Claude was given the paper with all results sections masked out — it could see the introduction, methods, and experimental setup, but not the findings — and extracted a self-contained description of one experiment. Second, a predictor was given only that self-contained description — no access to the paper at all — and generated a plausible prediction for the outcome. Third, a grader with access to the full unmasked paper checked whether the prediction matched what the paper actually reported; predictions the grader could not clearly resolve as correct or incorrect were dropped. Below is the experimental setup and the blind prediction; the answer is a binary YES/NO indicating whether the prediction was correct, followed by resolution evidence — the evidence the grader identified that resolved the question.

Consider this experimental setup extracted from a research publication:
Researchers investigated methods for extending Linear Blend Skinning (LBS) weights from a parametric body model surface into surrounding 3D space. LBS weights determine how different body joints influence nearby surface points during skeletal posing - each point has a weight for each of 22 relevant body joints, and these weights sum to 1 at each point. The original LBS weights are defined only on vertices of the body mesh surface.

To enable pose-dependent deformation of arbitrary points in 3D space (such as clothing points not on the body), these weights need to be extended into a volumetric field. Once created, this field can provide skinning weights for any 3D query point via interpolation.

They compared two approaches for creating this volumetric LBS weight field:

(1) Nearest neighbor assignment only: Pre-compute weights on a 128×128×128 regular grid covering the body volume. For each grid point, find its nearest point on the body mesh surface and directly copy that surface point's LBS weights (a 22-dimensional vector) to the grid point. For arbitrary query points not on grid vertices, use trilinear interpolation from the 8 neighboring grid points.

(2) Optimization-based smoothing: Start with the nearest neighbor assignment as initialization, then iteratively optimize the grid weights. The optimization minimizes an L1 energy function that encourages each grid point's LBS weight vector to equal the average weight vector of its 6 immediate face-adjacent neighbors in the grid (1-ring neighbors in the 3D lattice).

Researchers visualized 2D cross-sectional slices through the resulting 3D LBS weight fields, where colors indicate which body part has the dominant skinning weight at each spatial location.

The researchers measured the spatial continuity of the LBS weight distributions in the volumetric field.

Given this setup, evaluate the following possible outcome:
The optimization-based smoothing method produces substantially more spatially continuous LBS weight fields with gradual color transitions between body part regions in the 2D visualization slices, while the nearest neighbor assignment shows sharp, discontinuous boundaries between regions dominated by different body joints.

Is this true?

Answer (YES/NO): YES